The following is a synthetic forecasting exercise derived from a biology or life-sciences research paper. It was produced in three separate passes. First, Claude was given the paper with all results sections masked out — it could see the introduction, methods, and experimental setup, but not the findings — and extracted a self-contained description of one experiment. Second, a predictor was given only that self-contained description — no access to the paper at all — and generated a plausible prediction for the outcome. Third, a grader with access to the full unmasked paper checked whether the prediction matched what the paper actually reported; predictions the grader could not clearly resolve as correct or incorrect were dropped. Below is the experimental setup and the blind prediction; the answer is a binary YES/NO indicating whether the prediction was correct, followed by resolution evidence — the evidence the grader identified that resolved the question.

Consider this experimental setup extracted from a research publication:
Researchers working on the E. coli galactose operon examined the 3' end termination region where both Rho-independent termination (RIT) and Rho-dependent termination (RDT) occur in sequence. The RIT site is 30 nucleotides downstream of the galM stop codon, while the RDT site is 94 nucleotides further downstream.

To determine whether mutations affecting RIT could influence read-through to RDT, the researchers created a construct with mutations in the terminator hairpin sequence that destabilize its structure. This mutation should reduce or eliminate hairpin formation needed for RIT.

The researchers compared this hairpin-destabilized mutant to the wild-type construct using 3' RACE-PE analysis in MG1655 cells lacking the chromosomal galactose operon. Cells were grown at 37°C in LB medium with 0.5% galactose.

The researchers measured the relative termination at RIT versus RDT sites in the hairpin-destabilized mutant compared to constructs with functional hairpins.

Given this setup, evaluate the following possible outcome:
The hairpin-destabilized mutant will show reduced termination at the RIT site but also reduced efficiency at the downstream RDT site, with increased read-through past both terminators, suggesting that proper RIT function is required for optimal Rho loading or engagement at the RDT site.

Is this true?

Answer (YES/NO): NO